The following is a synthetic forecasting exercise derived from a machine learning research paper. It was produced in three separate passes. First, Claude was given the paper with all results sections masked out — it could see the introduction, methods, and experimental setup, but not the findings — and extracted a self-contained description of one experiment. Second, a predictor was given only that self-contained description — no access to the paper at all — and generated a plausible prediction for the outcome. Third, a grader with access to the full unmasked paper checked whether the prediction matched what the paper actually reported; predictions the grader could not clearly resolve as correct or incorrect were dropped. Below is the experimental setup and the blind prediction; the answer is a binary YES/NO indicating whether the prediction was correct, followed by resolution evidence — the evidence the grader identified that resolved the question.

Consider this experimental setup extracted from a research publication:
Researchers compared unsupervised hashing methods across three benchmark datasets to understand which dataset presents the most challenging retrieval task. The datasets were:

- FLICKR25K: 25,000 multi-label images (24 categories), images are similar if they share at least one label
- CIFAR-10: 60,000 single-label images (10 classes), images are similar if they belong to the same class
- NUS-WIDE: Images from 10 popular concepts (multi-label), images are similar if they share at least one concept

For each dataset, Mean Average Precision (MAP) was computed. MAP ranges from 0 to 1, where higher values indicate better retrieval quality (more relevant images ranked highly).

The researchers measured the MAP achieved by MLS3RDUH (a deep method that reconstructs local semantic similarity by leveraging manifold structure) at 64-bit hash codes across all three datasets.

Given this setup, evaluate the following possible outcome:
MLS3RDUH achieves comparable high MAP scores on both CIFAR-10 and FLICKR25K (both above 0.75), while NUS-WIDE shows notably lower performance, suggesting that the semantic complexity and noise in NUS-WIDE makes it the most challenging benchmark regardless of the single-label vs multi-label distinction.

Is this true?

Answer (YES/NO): NO